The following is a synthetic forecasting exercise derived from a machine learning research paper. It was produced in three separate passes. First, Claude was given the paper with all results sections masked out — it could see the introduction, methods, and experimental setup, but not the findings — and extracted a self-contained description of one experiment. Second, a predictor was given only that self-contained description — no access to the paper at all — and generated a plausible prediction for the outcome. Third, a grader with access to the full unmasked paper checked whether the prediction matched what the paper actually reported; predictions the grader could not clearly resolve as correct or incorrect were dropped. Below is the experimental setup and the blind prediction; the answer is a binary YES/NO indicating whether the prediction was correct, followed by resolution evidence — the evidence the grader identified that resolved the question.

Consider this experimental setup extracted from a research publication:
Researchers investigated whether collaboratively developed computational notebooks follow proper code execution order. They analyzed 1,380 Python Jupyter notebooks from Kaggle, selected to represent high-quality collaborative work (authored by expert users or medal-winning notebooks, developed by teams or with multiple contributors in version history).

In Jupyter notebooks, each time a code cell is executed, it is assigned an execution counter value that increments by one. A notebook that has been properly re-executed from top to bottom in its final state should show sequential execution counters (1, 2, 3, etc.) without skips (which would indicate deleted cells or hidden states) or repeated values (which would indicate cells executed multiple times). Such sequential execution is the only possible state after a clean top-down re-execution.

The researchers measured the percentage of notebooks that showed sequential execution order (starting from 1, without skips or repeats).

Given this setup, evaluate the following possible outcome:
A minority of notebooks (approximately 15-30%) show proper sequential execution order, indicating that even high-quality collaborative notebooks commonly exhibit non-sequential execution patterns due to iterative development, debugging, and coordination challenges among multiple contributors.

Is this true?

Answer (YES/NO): NO